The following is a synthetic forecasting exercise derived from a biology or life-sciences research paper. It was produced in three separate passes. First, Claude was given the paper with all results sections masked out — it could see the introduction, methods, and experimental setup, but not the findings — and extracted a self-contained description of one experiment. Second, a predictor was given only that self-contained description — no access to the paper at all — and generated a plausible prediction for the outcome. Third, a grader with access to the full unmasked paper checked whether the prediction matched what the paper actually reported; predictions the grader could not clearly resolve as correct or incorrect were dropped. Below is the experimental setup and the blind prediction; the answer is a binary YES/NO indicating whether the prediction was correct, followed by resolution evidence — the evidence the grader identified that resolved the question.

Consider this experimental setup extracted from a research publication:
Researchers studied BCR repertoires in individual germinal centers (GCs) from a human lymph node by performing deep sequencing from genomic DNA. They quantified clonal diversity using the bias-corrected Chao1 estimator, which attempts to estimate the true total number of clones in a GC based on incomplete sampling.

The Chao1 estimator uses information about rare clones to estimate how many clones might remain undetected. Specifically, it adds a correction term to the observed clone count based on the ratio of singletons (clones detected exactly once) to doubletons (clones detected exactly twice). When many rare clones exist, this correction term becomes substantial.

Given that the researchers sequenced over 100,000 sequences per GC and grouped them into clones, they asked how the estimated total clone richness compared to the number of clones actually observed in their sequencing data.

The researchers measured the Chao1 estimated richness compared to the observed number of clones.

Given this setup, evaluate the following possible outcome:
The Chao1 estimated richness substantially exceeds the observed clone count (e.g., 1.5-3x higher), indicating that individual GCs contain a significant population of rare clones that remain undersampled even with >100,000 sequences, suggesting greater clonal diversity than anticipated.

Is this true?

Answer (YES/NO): YES